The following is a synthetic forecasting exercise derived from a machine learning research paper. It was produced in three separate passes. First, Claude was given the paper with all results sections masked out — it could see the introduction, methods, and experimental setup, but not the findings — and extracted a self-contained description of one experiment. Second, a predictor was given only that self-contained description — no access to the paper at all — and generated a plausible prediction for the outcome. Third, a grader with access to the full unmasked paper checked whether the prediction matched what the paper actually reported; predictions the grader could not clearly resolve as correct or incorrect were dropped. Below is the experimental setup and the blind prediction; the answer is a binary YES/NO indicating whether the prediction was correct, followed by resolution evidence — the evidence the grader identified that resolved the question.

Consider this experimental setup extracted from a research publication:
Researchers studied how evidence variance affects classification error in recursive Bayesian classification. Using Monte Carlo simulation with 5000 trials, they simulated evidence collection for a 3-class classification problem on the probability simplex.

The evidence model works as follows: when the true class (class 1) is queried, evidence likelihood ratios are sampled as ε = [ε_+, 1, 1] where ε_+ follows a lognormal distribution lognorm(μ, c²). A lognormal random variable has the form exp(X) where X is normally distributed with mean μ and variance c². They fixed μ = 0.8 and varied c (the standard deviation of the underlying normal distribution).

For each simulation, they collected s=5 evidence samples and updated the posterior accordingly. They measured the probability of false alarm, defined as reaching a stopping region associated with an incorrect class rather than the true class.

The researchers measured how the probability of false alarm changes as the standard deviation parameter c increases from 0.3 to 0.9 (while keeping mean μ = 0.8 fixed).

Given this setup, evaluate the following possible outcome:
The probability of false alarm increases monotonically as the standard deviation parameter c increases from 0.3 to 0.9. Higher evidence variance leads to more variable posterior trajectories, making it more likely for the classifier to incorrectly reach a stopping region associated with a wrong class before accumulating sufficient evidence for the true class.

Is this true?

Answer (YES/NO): YES